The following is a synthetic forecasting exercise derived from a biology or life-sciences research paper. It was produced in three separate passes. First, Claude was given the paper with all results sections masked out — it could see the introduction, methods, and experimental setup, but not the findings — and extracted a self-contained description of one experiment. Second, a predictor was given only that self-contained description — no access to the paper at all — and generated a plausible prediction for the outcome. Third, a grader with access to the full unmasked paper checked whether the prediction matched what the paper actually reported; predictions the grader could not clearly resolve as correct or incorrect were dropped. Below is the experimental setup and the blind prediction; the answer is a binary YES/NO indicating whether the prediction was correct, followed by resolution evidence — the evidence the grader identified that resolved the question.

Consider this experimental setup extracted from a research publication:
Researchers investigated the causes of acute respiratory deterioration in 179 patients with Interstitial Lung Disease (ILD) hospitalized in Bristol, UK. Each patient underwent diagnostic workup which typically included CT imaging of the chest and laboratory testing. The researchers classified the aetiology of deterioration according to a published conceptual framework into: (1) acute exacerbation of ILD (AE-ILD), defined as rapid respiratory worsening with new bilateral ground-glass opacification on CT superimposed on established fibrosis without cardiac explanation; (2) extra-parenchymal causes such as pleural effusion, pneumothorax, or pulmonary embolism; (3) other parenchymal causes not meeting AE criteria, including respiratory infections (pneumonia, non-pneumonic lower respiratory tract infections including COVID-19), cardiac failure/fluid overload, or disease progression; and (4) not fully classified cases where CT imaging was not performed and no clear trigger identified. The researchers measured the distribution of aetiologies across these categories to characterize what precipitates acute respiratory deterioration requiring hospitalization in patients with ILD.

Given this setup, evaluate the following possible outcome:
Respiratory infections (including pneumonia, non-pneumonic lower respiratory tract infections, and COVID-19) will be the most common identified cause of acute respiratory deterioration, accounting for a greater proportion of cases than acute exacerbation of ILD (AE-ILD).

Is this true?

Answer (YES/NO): YES